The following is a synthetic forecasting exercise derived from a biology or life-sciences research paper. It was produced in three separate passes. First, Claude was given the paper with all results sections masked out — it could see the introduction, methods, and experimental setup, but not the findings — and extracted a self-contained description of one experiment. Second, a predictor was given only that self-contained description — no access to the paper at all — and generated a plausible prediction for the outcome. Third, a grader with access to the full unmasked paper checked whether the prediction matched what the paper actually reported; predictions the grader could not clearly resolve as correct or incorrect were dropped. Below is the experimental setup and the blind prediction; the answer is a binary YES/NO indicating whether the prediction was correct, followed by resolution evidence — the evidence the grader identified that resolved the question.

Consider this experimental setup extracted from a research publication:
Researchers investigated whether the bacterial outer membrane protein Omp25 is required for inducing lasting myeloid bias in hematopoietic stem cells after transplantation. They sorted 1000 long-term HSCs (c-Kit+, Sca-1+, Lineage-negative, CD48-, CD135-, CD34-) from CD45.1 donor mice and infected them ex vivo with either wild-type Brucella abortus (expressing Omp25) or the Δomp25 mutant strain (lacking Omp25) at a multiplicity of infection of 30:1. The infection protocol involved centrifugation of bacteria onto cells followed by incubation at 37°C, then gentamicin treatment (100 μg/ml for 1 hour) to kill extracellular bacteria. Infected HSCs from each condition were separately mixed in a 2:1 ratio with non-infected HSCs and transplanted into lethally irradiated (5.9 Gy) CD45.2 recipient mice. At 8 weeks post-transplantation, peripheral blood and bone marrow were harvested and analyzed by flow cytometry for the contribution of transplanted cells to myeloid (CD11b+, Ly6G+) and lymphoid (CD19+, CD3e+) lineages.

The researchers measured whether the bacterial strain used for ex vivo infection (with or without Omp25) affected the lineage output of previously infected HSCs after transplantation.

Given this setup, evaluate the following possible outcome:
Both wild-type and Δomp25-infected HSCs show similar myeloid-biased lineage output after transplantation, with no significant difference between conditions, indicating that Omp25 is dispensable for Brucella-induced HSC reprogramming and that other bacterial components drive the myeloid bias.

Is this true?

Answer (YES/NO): NO